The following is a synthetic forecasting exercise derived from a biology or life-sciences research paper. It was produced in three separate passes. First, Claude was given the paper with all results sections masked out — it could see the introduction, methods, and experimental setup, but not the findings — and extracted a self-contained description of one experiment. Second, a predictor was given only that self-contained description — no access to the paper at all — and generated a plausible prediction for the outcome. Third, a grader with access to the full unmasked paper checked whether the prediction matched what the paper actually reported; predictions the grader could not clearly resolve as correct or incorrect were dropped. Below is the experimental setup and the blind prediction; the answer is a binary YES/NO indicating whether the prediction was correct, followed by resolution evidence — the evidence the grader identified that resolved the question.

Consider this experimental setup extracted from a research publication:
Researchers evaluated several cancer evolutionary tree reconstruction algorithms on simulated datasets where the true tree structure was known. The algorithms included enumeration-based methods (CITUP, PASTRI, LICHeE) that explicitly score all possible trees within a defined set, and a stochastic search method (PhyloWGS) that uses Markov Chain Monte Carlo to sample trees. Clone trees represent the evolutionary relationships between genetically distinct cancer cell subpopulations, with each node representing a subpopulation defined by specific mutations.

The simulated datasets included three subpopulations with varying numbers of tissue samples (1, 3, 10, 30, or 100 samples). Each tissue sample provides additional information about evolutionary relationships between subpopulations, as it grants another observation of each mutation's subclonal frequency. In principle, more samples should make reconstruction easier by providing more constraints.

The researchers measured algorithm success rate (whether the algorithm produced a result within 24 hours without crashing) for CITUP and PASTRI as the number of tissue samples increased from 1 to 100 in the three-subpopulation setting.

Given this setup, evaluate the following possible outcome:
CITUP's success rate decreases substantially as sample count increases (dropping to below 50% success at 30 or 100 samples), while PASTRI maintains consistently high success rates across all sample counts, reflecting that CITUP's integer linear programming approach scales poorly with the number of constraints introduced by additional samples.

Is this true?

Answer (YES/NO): NO